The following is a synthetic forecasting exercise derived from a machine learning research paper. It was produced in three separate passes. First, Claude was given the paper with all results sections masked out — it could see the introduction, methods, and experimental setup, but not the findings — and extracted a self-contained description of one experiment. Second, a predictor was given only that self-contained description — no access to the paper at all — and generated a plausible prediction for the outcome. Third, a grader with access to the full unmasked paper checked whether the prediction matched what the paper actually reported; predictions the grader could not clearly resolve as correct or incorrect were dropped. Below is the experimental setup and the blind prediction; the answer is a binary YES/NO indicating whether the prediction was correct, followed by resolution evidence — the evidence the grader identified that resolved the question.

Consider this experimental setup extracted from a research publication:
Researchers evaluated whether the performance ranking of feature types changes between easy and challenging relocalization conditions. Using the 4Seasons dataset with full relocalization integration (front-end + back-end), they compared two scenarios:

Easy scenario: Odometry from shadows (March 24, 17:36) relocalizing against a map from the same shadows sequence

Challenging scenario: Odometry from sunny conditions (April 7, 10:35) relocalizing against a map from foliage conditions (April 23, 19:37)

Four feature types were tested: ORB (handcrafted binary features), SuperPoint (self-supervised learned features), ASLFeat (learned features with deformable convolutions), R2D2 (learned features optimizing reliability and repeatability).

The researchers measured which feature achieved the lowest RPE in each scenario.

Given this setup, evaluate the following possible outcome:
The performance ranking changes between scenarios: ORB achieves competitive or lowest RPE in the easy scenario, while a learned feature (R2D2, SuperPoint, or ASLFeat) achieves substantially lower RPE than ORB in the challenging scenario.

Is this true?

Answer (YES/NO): YES